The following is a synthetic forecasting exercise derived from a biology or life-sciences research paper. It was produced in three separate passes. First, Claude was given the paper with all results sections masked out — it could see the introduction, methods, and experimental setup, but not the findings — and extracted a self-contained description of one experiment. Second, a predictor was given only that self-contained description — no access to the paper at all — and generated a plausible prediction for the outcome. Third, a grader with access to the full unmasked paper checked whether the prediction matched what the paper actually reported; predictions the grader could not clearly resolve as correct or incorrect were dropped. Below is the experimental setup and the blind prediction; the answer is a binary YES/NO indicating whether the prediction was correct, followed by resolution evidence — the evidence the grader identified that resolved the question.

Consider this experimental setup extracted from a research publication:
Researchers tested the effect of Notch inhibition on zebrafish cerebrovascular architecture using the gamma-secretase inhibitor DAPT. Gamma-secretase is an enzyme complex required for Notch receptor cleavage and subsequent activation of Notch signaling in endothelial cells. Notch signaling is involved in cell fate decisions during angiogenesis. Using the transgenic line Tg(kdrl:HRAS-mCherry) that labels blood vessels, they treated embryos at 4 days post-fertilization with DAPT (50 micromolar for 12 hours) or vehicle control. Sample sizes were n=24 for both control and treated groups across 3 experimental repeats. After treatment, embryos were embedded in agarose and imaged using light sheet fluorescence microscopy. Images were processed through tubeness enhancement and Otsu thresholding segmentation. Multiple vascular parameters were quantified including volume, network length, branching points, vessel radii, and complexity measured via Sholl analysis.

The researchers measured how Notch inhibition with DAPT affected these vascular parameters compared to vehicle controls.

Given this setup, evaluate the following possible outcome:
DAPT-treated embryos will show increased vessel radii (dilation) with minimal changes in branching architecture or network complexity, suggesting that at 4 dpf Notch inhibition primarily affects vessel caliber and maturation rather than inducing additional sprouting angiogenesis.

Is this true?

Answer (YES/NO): NO